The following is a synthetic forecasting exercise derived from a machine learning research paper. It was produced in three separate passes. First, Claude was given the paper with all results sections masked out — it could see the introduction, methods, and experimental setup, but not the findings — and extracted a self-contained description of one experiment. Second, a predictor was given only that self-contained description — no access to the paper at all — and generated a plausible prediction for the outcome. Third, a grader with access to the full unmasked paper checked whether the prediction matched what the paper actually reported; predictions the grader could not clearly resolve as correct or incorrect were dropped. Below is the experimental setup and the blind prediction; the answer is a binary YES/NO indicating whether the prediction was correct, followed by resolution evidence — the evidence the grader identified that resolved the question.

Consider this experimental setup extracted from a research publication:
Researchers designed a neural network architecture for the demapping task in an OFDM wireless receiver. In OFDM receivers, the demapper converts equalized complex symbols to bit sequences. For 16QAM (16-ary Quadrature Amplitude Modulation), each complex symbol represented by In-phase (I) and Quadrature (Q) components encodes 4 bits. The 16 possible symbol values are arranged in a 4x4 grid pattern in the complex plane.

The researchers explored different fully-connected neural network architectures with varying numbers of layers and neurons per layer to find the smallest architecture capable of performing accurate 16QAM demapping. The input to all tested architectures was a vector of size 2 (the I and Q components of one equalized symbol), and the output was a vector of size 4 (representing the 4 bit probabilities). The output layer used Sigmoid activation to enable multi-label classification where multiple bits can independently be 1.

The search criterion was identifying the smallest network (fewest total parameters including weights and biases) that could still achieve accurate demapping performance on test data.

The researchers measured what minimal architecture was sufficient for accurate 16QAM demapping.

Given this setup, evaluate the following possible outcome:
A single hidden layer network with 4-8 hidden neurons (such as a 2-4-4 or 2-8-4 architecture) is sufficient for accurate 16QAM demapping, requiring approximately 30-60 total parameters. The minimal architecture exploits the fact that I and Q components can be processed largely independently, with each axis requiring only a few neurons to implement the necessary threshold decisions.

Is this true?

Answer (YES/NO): NO